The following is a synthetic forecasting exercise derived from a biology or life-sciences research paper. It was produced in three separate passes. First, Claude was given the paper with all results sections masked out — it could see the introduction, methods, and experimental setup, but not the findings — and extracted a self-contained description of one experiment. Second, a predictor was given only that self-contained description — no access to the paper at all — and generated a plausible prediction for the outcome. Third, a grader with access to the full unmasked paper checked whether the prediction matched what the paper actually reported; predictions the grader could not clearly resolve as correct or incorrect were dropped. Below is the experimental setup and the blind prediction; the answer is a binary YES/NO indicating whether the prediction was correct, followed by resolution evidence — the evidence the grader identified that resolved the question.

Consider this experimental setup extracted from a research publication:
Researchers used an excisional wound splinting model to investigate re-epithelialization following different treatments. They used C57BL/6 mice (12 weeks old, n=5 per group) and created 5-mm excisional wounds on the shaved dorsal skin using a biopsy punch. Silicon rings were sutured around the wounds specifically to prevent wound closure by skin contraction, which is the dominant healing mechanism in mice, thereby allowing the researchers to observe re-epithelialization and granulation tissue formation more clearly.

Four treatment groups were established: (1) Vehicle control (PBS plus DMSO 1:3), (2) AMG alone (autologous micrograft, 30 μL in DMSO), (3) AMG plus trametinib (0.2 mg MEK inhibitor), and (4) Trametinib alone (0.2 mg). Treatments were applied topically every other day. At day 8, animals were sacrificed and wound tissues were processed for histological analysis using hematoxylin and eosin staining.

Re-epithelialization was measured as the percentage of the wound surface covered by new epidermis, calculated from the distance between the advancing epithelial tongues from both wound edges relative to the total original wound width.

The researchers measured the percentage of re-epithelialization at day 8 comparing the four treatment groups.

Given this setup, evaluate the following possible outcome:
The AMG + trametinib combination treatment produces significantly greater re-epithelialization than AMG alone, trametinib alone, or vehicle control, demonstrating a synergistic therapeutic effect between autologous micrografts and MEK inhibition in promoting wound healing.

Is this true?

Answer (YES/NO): NO